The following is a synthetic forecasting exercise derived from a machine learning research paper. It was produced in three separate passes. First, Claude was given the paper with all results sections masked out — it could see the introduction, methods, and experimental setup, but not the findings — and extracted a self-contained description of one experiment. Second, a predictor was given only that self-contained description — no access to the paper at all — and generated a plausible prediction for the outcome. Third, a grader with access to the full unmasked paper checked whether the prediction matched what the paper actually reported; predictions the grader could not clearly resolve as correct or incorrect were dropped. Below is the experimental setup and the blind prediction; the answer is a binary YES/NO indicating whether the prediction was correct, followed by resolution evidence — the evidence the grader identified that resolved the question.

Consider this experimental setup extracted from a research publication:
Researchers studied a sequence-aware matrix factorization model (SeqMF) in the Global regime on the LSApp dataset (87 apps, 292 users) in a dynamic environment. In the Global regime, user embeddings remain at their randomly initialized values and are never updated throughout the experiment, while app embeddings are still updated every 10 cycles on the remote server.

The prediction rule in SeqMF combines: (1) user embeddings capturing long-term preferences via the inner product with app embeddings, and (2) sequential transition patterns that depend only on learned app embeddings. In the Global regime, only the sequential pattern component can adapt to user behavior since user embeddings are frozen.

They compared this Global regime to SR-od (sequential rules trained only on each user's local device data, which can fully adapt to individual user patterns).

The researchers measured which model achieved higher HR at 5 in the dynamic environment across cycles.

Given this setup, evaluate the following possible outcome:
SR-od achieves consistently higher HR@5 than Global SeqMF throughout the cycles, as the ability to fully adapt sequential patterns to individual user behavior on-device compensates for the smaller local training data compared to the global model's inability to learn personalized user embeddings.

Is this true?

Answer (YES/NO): NO